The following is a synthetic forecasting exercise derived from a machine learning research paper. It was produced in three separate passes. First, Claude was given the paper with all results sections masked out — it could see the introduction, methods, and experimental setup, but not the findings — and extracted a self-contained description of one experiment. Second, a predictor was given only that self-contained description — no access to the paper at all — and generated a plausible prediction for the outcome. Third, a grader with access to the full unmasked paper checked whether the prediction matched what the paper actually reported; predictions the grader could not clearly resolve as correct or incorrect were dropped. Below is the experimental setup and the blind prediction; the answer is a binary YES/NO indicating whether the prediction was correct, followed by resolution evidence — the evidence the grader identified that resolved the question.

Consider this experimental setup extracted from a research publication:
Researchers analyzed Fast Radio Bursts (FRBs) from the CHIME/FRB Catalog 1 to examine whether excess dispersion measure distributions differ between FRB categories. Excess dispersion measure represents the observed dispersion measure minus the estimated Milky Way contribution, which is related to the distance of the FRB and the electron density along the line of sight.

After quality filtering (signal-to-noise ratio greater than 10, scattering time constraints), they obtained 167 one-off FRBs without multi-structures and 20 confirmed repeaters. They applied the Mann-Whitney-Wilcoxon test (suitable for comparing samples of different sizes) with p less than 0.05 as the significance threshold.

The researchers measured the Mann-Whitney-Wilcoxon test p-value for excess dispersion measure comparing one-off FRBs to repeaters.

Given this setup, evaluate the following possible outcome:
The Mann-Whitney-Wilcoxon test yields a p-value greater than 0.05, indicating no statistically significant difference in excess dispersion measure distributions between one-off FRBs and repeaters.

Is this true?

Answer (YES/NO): NO